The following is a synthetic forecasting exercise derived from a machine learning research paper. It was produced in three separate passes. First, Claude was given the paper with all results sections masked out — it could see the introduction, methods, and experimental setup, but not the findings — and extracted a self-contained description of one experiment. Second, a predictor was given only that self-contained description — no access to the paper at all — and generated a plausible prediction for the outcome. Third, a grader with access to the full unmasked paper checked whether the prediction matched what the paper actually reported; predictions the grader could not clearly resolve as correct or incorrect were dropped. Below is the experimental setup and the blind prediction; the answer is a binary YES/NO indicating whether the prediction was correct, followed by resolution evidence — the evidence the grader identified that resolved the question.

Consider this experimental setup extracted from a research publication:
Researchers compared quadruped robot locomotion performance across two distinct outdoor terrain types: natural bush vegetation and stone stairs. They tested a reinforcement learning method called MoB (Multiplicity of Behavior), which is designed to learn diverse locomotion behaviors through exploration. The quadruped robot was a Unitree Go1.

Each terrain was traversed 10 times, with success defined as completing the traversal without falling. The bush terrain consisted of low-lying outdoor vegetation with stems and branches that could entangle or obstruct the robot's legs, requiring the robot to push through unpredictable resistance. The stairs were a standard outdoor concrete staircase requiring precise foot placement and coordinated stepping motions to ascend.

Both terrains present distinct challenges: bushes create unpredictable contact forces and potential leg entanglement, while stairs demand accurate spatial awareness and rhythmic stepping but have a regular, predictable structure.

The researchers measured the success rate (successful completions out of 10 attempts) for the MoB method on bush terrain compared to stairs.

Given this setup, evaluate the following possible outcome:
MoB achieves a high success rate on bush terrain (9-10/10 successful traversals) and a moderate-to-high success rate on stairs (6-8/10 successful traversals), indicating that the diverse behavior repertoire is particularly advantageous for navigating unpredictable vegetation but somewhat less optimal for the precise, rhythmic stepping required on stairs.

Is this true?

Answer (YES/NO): NO